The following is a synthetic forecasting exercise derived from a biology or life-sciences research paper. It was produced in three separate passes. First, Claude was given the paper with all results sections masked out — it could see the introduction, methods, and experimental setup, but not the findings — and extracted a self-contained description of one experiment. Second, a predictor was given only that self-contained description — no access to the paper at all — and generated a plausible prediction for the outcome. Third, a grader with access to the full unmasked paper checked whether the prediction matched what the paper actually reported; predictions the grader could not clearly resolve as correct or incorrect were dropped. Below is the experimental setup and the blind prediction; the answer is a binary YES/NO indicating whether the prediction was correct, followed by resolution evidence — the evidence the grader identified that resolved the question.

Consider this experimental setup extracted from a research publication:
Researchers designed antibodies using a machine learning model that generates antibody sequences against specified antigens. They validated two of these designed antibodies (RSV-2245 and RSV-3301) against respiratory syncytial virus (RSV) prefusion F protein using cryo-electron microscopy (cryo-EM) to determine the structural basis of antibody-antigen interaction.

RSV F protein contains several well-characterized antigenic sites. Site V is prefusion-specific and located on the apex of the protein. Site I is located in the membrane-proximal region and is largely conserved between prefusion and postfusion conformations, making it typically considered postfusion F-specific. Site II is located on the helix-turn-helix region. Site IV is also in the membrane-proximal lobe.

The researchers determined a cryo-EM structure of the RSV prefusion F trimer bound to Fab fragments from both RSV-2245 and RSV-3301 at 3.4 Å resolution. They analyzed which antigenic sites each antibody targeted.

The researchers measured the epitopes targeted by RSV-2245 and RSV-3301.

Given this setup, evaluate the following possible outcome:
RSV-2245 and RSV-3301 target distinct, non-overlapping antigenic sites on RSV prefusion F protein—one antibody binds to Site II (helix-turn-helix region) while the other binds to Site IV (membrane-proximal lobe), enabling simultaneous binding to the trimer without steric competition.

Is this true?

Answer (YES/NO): NO